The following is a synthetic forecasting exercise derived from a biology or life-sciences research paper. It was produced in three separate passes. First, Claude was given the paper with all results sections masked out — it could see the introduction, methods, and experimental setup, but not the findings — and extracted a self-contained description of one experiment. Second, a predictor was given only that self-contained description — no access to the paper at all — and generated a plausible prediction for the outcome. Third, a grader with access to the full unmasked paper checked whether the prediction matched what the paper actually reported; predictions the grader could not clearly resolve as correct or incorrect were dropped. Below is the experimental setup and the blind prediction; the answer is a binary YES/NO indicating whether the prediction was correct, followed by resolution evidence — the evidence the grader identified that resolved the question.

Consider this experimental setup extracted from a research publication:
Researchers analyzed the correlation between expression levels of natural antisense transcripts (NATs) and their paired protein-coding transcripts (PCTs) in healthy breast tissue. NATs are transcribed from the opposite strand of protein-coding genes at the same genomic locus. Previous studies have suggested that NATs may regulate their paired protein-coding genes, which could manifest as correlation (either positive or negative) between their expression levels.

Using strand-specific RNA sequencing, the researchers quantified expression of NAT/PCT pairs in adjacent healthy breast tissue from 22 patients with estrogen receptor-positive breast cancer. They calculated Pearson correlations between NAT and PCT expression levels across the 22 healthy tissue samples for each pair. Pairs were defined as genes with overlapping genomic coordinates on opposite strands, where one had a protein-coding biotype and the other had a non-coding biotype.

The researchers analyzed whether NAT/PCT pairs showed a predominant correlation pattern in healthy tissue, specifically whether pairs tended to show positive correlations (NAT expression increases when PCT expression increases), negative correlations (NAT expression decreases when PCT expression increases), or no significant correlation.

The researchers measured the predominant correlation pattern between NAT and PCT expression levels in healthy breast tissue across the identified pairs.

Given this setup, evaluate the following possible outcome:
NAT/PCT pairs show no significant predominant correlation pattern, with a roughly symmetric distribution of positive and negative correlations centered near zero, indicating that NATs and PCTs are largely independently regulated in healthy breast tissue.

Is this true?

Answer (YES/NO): NO